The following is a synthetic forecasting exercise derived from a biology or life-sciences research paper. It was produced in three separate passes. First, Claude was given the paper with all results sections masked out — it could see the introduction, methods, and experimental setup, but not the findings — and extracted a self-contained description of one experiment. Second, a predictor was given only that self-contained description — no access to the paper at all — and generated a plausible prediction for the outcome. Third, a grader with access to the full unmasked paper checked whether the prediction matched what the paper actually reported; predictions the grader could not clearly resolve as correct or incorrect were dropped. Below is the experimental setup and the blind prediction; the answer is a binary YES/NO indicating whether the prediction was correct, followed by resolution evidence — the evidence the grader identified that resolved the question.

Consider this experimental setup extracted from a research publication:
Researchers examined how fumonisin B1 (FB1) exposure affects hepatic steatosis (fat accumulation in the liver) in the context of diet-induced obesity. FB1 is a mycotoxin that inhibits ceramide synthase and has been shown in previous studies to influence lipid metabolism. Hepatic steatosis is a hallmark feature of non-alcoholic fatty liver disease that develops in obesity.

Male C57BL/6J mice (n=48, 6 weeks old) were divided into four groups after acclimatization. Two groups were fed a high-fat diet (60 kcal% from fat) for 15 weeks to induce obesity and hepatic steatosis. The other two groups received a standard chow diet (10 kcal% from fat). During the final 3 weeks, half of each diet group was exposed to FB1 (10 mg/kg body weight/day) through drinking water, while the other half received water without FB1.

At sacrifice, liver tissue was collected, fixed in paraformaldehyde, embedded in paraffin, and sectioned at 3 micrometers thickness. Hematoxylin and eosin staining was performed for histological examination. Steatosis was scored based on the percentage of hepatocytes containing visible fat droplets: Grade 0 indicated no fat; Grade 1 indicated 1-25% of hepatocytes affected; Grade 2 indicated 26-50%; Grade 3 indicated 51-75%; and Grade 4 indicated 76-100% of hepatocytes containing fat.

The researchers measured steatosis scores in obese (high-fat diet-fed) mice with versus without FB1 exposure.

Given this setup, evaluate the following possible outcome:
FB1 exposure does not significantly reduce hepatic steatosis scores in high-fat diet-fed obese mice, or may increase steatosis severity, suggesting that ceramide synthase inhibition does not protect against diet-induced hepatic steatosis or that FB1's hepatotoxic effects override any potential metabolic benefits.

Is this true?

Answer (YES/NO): NO